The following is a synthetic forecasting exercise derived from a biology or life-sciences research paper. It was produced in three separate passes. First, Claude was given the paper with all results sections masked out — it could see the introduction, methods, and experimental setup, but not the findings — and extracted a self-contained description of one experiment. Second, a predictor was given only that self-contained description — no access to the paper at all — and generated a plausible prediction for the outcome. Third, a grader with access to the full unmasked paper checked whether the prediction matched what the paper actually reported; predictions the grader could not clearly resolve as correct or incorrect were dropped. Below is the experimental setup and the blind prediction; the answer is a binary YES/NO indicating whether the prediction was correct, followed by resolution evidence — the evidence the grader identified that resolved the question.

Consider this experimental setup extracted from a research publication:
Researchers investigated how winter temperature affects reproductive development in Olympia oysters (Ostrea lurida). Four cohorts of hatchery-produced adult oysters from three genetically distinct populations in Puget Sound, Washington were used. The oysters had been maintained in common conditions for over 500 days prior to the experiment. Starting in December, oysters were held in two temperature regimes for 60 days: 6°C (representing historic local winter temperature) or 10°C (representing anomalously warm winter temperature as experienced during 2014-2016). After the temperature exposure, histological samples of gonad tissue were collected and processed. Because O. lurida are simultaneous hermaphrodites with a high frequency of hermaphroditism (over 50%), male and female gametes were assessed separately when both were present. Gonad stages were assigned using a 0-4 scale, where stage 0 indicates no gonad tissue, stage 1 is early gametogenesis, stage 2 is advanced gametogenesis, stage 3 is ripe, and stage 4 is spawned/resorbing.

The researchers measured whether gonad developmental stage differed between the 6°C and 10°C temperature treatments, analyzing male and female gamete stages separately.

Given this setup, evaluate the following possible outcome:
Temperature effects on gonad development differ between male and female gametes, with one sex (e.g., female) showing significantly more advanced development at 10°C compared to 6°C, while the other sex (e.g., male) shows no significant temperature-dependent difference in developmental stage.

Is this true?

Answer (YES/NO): NO